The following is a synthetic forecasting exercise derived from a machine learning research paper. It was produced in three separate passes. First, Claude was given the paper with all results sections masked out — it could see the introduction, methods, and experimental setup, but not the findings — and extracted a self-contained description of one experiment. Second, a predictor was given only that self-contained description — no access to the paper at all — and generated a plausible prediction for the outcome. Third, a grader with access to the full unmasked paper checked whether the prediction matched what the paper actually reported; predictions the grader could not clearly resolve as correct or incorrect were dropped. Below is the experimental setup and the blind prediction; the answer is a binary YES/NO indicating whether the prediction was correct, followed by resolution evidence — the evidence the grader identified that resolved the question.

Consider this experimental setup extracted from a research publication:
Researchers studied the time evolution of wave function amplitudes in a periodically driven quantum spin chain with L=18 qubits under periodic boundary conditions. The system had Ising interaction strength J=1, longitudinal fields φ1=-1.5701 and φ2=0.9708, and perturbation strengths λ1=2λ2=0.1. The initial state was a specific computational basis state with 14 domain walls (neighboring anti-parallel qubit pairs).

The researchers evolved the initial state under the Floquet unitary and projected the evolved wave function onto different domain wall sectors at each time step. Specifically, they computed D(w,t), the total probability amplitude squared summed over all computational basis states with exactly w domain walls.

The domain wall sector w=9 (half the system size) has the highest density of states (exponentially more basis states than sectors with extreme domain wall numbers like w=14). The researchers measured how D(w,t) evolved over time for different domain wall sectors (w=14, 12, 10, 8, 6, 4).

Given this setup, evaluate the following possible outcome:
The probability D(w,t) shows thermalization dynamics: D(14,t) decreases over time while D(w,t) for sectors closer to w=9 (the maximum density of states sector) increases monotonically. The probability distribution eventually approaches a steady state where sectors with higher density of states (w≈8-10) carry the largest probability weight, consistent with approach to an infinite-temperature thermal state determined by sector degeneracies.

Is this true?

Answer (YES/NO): NO